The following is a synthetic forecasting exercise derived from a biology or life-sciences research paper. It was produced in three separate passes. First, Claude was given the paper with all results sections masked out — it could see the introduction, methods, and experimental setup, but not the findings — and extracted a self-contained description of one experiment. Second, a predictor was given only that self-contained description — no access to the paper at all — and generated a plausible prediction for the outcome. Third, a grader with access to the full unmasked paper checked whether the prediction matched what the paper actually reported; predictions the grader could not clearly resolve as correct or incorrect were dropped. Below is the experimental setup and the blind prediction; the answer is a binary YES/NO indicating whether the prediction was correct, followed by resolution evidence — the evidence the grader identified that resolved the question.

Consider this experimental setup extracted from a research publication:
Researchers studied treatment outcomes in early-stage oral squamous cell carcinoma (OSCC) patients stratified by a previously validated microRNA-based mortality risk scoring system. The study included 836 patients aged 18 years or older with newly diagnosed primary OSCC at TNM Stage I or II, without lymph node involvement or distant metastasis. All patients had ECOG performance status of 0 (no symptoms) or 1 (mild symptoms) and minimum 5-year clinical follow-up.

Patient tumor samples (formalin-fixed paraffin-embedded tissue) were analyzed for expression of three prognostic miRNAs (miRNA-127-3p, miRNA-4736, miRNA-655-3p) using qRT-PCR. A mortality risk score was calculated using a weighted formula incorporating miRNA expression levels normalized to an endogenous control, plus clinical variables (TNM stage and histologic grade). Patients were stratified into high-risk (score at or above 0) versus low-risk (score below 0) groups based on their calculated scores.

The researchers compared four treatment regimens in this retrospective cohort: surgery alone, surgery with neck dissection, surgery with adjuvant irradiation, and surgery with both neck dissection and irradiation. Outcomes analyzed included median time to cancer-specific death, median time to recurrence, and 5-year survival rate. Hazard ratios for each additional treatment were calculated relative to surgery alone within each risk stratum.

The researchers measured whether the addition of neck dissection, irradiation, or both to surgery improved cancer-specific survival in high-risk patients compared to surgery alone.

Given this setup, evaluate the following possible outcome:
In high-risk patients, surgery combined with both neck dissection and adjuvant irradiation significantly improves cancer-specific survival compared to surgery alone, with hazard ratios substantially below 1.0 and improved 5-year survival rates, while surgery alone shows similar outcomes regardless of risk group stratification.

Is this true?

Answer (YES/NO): NO